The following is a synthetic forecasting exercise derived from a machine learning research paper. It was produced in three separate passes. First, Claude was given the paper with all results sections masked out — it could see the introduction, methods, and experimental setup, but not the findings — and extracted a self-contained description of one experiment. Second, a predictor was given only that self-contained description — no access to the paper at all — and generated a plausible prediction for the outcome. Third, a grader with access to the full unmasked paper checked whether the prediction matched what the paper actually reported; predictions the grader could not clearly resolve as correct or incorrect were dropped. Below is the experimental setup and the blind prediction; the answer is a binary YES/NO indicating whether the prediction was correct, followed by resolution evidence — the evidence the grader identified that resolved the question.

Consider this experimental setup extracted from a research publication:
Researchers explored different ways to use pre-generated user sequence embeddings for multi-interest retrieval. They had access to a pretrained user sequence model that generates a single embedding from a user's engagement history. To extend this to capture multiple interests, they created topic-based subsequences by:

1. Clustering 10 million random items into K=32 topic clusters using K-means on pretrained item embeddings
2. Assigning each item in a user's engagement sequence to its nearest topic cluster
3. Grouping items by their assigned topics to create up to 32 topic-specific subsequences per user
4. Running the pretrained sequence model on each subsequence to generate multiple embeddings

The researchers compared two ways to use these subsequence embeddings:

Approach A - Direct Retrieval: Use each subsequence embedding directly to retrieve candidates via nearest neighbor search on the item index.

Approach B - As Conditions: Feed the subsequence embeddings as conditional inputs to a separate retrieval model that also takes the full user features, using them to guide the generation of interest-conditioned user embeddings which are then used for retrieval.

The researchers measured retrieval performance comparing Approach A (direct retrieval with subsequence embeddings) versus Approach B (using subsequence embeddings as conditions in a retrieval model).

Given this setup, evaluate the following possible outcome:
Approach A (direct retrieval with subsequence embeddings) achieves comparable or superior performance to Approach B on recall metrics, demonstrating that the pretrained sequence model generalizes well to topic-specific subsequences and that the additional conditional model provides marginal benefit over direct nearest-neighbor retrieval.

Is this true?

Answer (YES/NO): NO